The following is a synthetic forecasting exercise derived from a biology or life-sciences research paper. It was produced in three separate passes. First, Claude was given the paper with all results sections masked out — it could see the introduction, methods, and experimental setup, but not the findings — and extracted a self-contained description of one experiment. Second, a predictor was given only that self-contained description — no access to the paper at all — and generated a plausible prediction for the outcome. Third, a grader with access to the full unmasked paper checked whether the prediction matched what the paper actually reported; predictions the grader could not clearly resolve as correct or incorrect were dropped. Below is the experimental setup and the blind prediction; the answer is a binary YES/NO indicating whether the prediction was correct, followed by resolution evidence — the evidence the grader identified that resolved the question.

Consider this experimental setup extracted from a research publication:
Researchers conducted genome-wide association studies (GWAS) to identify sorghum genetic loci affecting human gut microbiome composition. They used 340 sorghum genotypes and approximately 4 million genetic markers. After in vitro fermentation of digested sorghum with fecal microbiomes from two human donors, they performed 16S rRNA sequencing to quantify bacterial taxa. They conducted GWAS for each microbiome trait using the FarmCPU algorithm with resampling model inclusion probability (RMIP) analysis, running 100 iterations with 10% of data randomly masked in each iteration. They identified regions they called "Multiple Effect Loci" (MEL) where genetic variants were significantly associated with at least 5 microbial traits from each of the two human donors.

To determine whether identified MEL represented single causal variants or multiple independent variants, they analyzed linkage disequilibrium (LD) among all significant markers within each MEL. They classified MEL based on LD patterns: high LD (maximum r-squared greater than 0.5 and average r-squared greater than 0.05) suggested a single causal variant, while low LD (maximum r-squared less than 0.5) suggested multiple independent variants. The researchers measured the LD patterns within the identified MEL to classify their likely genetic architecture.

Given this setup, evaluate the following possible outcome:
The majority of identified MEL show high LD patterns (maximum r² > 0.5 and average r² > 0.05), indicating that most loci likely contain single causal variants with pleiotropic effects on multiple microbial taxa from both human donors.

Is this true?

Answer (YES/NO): NO